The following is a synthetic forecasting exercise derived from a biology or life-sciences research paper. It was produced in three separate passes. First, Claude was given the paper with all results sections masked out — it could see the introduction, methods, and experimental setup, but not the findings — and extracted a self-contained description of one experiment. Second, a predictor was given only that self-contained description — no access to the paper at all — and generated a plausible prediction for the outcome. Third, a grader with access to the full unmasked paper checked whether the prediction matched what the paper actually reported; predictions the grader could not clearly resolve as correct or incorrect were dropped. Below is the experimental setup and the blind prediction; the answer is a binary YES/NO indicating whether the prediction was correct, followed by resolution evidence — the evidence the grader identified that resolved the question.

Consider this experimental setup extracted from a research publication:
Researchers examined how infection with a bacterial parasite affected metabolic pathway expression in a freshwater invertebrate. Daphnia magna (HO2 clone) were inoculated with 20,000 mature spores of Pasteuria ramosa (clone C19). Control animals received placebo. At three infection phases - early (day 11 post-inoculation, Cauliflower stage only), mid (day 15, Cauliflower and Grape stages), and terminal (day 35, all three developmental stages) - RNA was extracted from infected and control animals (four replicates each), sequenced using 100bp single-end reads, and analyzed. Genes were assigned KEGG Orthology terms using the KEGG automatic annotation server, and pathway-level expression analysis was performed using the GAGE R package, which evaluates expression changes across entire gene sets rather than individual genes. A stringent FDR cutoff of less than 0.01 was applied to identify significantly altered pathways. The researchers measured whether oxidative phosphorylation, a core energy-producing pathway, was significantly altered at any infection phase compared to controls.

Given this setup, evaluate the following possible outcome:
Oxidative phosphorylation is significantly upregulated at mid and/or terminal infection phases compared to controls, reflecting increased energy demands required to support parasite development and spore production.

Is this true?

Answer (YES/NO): NO